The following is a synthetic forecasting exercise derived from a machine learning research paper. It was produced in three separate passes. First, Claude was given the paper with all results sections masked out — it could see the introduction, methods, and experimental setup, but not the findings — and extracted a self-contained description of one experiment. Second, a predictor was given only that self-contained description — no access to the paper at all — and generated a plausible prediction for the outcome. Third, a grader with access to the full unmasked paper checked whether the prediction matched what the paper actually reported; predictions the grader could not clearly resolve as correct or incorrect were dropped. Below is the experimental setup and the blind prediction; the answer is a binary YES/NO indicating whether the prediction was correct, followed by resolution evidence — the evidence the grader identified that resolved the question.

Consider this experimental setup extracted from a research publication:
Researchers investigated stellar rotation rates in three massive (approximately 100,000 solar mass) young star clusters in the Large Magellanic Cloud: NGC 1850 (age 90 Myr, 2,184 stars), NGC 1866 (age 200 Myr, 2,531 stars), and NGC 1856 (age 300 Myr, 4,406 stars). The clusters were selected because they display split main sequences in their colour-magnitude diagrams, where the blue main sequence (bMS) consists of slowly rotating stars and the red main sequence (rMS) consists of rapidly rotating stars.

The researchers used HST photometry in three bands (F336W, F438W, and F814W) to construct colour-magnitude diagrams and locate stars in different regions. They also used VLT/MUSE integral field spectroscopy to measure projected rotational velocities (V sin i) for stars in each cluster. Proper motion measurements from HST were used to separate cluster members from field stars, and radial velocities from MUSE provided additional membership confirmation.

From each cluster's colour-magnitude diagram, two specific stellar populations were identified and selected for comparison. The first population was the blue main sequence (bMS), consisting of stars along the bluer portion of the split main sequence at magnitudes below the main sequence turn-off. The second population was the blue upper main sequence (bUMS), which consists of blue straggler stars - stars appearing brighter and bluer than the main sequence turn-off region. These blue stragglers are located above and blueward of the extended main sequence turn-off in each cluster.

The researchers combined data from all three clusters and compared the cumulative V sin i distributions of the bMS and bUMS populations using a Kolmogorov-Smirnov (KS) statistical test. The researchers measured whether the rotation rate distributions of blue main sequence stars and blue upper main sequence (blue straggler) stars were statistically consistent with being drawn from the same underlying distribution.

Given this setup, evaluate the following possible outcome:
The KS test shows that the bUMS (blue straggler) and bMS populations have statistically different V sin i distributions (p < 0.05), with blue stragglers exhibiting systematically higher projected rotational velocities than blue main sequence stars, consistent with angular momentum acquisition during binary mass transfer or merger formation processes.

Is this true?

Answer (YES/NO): NO